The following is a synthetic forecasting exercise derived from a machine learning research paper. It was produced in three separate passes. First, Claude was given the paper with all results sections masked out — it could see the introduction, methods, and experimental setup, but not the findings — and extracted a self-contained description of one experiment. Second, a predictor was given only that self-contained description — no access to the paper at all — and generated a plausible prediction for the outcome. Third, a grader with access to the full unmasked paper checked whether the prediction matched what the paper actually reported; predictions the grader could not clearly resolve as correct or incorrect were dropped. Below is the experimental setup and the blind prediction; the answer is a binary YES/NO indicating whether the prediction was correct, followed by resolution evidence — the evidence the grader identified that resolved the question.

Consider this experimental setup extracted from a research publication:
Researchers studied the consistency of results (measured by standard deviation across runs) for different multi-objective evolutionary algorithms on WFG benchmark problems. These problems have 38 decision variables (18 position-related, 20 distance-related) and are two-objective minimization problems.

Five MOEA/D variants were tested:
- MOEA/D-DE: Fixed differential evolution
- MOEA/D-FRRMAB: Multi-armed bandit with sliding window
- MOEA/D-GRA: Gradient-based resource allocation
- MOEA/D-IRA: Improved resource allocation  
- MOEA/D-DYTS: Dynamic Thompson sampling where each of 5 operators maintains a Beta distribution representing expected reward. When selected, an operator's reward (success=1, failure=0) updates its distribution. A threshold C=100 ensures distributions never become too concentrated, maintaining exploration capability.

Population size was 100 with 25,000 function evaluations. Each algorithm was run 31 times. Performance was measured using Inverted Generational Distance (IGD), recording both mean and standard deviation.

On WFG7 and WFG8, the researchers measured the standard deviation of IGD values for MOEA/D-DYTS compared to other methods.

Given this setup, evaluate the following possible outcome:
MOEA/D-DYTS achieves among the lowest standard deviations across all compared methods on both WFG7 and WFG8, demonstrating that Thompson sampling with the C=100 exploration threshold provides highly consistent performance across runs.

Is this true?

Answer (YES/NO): YES